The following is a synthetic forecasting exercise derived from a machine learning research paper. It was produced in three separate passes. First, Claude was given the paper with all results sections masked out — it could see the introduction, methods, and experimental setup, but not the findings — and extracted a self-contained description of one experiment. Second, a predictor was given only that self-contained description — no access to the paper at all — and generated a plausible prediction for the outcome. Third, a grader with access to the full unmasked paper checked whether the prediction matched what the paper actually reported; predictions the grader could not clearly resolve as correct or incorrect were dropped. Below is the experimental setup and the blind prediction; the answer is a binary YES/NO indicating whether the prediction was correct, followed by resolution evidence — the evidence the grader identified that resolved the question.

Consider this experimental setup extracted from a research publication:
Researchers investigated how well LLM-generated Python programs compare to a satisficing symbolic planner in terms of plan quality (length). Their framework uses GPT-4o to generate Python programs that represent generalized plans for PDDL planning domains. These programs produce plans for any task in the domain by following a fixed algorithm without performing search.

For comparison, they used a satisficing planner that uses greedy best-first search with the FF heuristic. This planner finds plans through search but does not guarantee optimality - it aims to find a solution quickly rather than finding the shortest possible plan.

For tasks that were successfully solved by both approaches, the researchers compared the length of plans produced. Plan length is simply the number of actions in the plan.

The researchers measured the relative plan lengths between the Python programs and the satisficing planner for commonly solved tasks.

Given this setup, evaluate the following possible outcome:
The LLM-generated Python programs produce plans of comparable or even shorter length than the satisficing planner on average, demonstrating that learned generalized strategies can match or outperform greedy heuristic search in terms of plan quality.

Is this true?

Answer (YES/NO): YES